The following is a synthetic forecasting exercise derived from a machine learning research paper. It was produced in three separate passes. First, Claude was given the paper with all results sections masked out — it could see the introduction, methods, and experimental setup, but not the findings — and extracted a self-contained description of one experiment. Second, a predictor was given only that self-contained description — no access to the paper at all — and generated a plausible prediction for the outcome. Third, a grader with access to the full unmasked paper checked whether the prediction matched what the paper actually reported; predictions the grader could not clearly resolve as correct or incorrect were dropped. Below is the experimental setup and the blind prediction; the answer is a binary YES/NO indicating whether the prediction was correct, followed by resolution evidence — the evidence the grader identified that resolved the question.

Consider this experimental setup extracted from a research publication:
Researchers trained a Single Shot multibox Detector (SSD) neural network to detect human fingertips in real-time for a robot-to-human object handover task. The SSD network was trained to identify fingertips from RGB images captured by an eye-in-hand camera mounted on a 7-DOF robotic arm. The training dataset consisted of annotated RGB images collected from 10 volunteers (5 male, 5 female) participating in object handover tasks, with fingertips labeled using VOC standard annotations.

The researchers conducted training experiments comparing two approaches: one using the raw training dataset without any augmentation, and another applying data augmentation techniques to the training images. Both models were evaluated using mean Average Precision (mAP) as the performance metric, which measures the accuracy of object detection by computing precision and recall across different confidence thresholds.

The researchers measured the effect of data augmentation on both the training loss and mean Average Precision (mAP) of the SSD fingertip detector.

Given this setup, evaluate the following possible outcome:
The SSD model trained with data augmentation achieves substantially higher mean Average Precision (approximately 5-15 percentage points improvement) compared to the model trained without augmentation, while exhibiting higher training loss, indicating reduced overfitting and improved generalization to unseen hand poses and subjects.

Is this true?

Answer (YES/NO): NO